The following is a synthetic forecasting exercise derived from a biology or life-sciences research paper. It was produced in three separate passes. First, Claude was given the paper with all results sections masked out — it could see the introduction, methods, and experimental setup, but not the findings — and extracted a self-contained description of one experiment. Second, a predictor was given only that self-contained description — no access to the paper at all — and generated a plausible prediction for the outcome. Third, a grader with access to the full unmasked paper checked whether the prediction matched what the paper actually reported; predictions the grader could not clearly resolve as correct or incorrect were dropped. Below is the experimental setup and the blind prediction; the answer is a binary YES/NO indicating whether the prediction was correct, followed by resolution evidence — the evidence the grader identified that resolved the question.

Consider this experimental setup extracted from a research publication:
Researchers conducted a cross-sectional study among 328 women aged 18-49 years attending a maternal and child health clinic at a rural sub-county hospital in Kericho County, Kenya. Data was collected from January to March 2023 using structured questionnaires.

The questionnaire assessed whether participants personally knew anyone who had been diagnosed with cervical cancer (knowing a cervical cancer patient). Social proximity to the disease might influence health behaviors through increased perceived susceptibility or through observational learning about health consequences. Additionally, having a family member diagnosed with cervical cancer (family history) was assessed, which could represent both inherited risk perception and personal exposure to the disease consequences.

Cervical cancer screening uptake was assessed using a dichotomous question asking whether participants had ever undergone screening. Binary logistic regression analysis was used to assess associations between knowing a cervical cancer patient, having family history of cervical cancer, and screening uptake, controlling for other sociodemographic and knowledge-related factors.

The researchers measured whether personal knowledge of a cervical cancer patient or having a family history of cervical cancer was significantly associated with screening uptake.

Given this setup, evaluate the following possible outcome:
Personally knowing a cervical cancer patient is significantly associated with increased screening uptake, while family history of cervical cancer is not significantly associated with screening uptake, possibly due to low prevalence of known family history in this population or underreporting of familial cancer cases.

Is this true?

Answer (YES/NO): NO